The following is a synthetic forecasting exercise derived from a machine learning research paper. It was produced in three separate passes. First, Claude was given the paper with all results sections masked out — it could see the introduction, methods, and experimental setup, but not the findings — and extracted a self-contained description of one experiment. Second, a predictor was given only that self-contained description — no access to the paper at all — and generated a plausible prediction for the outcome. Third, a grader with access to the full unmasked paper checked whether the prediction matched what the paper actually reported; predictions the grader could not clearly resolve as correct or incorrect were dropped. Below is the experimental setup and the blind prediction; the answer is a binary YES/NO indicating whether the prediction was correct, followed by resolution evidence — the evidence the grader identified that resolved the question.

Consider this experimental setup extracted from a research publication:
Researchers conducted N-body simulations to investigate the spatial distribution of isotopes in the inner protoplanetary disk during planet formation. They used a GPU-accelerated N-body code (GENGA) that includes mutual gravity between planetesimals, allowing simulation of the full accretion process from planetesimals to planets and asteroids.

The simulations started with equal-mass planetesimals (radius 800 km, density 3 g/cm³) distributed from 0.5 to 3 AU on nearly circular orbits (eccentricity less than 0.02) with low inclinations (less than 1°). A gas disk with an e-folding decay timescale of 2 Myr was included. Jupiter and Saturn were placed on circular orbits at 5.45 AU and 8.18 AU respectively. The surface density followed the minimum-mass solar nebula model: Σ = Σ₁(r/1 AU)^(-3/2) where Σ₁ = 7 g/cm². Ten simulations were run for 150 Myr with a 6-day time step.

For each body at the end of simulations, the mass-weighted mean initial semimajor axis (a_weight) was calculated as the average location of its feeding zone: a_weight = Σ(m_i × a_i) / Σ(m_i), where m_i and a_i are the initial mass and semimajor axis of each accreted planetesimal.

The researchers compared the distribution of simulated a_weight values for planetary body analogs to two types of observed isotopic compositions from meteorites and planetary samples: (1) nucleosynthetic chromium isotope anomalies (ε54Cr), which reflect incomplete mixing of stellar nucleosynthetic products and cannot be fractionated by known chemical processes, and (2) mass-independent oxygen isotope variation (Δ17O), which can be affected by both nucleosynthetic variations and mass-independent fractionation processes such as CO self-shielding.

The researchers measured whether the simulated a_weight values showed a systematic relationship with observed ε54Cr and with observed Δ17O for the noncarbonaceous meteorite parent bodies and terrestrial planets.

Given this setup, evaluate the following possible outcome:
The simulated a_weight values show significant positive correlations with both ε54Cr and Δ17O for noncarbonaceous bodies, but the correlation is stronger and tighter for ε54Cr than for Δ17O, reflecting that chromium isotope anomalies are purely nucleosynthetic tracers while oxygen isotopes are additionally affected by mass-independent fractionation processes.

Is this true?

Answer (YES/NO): NO